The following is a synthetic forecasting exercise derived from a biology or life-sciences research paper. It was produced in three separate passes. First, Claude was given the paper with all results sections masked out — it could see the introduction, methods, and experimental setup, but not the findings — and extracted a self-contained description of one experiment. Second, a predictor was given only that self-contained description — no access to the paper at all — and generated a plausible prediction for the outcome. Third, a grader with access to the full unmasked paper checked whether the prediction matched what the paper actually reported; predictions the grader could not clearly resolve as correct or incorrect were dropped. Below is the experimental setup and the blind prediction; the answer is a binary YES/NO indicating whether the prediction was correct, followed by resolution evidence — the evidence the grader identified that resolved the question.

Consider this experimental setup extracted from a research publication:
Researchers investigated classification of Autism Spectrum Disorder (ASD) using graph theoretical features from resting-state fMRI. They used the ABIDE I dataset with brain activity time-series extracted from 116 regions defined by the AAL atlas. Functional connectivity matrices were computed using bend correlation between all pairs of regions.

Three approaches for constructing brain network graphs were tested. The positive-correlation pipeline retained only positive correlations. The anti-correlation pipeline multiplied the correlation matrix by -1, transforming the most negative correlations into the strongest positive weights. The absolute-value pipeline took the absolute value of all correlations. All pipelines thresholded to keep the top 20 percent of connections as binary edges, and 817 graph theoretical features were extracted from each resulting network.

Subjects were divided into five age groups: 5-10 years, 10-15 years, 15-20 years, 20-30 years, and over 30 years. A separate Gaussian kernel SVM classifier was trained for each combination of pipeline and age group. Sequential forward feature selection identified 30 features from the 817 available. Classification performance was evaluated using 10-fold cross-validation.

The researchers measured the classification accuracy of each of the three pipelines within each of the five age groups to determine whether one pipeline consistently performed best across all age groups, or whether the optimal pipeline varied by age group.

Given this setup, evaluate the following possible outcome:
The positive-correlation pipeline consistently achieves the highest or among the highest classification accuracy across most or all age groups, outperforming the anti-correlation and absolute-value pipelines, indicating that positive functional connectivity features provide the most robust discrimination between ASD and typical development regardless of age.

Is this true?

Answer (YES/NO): NO